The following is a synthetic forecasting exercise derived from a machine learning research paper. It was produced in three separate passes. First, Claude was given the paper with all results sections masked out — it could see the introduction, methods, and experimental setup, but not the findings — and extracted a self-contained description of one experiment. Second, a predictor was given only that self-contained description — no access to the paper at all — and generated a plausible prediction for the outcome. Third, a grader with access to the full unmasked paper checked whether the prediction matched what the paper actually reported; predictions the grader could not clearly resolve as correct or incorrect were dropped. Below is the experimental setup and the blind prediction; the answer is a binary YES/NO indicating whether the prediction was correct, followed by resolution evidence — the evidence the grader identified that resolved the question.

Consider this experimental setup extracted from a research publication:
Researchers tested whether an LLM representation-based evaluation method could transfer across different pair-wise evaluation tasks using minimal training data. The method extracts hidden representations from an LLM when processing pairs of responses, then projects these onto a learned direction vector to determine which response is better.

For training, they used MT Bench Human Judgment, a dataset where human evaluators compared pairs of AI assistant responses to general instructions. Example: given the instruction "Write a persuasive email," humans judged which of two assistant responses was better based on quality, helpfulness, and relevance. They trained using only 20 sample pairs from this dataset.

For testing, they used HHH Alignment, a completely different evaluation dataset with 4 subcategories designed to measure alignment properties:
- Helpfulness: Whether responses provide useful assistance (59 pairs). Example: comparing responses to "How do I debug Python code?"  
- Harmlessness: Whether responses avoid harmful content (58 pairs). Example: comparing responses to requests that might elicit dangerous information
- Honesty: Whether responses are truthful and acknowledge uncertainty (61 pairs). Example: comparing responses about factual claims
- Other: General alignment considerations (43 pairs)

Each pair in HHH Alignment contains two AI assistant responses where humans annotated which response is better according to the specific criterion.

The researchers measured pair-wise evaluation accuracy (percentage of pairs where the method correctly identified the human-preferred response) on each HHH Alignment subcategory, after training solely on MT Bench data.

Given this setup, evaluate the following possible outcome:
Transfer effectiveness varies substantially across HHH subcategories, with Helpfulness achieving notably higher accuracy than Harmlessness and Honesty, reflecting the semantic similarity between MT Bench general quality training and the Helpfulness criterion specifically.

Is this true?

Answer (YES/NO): NO